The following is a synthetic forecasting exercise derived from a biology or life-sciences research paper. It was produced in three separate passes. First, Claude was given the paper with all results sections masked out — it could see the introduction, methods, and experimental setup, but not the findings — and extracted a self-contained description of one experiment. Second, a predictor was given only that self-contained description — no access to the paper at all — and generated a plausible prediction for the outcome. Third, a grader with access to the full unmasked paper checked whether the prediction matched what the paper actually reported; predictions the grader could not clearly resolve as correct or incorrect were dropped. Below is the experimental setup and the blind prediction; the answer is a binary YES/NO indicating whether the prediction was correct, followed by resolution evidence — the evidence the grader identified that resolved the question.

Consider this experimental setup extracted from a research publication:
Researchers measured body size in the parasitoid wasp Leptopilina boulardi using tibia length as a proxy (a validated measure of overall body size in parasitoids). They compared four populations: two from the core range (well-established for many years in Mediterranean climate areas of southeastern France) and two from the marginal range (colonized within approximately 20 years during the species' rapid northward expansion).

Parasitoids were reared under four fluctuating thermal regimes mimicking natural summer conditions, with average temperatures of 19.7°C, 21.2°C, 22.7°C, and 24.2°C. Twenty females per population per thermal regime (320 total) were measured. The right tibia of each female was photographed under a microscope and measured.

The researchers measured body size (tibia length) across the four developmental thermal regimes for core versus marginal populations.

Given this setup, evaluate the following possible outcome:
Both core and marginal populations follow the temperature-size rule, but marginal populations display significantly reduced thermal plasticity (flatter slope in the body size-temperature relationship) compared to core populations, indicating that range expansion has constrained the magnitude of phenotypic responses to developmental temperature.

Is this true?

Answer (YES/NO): NO